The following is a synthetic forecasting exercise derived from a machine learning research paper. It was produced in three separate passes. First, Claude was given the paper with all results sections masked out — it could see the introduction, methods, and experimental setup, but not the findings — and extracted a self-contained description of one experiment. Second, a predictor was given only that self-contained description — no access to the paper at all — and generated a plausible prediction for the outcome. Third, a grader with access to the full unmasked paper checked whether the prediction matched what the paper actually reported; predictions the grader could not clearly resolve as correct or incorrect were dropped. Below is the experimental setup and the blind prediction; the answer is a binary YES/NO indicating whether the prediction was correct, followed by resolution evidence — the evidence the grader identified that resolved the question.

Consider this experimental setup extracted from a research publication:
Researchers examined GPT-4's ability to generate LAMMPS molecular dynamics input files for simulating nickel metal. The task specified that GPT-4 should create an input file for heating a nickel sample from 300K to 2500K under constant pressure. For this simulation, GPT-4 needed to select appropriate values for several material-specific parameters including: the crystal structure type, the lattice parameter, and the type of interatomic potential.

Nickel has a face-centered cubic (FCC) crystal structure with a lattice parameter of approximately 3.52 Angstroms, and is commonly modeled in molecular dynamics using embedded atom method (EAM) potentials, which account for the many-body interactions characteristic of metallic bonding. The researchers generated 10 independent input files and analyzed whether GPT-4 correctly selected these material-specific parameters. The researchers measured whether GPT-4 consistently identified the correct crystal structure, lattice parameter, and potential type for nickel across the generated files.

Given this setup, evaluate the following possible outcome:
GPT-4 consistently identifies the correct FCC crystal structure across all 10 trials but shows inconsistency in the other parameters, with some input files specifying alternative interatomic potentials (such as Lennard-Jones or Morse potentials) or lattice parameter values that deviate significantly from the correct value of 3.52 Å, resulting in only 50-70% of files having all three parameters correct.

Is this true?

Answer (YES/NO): NO